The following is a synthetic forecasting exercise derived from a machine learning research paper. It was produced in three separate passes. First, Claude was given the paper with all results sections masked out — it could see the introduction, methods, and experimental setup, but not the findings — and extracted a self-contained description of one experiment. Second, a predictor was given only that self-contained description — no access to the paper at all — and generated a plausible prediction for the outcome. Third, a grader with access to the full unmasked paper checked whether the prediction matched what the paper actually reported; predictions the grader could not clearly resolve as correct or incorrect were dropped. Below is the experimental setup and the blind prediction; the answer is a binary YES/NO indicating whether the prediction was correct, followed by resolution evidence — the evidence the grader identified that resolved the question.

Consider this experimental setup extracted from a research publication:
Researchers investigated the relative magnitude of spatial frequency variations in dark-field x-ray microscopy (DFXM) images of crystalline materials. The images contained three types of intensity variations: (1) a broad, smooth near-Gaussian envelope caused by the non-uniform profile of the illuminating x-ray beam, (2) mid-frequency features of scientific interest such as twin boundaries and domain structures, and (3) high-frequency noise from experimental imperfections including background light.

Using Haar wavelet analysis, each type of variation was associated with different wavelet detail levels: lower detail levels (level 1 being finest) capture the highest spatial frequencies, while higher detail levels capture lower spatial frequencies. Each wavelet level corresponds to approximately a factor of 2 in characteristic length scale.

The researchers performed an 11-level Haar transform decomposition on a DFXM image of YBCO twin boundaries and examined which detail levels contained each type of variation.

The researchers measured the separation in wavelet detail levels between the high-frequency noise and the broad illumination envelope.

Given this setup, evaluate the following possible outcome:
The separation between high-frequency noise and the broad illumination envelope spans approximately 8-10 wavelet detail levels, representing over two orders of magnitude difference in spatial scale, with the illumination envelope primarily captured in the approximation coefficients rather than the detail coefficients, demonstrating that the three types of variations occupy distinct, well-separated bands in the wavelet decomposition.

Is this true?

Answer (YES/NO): NO